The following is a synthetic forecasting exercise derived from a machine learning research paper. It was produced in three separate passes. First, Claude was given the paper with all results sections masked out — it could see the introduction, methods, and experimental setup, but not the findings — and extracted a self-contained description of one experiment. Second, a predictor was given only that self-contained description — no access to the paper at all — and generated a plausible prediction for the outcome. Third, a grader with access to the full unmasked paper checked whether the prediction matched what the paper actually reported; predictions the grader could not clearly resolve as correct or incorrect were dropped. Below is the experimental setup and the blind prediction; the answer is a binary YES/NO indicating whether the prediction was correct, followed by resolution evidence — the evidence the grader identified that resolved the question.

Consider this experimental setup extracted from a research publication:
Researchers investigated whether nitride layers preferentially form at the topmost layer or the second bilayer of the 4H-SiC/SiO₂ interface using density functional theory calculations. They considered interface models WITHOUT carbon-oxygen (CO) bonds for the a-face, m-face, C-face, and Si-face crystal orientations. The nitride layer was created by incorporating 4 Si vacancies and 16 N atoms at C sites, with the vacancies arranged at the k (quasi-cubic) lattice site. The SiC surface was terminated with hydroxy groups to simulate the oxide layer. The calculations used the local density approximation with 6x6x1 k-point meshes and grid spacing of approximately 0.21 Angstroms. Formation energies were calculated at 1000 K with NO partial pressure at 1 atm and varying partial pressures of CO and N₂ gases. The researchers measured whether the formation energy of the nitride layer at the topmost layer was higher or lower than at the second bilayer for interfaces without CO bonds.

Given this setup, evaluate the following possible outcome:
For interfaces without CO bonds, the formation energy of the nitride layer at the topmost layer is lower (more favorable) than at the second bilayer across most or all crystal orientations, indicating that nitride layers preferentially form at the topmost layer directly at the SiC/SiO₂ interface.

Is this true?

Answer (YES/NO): YES